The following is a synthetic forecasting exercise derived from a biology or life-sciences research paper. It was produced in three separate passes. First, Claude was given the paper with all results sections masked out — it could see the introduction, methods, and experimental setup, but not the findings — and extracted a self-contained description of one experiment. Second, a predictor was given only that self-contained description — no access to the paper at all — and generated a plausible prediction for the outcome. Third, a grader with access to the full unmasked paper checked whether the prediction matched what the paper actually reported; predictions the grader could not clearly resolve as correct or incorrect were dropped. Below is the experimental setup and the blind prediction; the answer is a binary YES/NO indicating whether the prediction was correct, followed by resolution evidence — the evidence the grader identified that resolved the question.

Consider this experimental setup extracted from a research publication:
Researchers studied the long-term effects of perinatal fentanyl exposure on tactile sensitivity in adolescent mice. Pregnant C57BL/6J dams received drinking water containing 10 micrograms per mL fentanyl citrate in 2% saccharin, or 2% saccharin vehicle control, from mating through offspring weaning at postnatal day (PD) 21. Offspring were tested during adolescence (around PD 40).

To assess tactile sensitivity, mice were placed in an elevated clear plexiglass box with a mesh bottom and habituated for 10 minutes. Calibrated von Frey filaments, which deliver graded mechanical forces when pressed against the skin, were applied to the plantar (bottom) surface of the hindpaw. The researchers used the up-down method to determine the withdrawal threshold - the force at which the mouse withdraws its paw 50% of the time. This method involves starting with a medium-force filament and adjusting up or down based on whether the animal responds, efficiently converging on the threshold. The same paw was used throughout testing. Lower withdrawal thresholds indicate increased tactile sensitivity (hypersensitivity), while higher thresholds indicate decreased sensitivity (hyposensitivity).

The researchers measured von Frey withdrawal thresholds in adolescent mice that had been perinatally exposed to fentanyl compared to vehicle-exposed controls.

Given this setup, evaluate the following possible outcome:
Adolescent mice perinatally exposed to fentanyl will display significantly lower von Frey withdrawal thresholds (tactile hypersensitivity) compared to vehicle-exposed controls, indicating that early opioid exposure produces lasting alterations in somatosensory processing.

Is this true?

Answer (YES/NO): NO